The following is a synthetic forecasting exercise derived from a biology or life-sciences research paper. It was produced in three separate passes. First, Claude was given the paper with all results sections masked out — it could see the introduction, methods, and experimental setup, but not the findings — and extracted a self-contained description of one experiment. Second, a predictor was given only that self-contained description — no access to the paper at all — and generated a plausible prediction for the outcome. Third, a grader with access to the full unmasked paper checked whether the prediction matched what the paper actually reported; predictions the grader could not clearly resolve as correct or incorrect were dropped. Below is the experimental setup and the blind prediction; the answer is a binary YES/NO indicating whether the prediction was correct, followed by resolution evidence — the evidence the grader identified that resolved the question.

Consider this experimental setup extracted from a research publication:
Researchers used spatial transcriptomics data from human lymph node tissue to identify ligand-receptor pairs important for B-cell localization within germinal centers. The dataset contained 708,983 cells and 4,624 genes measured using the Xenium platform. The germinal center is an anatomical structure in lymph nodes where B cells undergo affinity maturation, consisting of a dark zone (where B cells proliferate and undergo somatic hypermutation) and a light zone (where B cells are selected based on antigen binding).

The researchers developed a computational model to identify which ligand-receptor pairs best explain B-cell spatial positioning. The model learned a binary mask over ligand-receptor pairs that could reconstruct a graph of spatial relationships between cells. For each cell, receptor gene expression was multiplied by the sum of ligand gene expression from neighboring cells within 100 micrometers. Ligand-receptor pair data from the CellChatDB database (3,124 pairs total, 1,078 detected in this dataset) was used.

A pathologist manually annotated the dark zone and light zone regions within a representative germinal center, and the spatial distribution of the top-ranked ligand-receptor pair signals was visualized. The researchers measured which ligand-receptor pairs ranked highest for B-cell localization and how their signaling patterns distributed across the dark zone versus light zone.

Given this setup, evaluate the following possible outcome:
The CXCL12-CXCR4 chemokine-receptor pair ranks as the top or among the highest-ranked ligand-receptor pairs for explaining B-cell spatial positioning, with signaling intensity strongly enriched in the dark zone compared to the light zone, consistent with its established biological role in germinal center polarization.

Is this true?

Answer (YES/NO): YES